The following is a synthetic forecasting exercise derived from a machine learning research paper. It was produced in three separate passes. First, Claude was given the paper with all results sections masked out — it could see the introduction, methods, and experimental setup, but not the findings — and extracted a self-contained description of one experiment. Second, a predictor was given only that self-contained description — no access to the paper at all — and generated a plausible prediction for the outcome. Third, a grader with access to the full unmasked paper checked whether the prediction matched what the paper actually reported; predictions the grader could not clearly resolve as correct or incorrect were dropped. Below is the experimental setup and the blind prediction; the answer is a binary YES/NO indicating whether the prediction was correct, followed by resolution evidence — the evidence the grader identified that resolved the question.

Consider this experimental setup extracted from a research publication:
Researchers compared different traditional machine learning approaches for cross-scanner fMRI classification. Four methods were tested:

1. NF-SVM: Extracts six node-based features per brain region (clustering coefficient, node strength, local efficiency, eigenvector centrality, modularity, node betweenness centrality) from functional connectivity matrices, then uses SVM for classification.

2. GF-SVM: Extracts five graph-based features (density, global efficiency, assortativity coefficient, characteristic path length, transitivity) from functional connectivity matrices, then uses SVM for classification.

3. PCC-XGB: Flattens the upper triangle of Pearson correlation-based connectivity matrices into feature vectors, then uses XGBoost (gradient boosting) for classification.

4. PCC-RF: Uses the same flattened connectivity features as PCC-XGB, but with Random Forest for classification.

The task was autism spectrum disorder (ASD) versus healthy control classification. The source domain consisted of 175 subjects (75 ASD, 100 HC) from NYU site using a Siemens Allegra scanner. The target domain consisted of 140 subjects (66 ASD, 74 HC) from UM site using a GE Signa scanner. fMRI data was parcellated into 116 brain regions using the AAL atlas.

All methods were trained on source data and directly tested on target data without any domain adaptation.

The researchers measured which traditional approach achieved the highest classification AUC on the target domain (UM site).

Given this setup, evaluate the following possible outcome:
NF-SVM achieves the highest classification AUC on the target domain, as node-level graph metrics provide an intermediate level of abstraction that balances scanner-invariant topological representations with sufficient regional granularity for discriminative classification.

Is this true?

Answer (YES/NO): NO